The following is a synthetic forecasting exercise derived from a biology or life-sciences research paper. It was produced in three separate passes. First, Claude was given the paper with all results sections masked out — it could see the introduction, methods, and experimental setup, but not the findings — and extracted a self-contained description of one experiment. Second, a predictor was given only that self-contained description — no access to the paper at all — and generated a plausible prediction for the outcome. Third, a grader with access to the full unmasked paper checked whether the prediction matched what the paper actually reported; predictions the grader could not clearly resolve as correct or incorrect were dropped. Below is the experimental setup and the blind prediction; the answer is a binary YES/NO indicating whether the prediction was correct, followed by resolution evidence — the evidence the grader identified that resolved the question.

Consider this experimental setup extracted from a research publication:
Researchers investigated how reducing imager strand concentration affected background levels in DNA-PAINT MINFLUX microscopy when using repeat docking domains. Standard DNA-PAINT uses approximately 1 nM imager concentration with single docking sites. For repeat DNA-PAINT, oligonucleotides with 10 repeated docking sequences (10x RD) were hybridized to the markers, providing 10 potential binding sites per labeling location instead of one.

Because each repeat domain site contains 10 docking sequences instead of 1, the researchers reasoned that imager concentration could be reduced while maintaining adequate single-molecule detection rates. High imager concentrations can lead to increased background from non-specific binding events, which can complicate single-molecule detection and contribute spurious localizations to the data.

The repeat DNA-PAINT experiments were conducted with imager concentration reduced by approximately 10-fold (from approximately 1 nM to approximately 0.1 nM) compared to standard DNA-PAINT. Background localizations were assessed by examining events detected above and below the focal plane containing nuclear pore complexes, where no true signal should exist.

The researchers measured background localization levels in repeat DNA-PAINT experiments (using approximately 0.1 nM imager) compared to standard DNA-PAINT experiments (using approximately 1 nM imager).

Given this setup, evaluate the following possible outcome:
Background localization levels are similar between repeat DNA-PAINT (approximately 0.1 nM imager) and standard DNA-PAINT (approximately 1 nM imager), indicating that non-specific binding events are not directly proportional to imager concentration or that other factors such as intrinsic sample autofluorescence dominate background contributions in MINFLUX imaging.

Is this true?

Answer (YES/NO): NO